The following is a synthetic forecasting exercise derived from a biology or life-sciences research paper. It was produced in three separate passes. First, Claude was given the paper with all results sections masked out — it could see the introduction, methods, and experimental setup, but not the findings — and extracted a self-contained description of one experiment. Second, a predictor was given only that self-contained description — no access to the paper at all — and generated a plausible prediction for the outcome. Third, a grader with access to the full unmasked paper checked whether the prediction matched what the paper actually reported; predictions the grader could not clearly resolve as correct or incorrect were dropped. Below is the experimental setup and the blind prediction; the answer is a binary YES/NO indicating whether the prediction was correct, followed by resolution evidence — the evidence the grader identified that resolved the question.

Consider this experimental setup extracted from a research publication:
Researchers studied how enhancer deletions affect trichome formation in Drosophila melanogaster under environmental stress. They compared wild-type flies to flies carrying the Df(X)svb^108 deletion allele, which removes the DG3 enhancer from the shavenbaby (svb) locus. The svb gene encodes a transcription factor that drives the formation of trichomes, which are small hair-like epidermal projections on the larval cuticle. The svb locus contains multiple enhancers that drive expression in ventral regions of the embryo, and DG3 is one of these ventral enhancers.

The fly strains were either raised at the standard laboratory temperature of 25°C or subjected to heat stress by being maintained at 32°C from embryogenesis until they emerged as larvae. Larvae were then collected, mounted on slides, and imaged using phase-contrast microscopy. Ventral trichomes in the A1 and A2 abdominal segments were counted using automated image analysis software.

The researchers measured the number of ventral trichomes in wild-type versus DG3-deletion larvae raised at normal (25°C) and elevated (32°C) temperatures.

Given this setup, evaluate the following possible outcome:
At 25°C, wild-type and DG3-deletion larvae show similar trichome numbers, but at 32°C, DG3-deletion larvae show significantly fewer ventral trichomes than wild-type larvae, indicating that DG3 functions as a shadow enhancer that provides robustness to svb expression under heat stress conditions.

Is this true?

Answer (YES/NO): YES